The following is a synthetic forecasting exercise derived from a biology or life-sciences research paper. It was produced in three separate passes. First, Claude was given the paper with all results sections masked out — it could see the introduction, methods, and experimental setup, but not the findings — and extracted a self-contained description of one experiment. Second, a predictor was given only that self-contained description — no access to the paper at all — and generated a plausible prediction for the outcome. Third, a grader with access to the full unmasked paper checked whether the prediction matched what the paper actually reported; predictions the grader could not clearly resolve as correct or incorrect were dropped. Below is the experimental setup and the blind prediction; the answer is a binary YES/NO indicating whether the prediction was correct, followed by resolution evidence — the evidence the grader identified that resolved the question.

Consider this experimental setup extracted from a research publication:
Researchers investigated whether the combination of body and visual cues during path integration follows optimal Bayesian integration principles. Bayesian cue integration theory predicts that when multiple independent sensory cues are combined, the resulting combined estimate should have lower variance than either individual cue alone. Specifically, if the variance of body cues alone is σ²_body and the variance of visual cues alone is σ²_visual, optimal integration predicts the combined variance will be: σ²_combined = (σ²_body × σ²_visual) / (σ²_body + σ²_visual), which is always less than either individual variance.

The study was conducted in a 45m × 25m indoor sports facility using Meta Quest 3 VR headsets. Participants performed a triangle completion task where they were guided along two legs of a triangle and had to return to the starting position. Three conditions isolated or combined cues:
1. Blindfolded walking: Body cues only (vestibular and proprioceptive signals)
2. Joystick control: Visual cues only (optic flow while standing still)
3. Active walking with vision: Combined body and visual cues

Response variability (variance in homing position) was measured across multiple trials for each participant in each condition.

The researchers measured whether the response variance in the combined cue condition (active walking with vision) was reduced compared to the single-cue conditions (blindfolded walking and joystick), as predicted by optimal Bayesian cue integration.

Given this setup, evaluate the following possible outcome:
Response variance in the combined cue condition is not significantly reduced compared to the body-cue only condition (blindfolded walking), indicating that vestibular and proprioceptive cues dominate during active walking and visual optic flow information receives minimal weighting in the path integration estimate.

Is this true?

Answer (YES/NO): NO